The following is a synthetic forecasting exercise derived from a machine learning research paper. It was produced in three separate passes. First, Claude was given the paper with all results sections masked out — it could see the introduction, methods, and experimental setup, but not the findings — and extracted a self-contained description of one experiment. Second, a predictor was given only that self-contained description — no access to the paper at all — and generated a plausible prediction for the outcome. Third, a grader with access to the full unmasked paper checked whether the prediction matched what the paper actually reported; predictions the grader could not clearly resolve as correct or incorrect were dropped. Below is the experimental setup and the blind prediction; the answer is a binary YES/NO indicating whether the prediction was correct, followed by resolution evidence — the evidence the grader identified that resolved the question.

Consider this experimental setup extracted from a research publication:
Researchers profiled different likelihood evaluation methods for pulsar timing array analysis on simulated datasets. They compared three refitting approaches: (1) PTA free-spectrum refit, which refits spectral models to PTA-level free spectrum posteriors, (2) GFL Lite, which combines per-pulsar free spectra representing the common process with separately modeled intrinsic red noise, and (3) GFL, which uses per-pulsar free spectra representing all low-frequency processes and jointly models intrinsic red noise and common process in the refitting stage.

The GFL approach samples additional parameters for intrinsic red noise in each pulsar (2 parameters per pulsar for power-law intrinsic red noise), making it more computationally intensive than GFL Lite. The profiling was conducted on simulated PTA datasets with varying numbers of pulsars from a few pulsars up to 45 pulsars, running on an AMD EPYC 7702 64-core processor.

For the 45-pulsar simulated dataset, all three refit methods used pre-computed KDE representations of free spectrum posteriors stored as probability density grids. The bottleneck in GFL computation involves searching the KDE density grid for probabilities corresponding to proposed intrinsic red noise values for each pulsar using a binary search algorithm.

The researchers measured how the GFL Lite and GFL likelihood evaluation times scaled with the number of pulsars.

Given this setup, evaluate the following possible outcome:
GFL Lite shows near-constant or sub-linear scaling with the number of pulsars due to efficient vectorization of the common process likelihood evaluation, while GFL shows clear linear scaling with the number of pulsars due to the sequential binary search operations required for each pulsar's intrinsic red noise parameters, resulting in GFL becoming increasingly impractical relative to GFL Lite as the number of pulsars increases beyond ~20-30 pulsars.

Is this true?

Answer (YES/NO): NO